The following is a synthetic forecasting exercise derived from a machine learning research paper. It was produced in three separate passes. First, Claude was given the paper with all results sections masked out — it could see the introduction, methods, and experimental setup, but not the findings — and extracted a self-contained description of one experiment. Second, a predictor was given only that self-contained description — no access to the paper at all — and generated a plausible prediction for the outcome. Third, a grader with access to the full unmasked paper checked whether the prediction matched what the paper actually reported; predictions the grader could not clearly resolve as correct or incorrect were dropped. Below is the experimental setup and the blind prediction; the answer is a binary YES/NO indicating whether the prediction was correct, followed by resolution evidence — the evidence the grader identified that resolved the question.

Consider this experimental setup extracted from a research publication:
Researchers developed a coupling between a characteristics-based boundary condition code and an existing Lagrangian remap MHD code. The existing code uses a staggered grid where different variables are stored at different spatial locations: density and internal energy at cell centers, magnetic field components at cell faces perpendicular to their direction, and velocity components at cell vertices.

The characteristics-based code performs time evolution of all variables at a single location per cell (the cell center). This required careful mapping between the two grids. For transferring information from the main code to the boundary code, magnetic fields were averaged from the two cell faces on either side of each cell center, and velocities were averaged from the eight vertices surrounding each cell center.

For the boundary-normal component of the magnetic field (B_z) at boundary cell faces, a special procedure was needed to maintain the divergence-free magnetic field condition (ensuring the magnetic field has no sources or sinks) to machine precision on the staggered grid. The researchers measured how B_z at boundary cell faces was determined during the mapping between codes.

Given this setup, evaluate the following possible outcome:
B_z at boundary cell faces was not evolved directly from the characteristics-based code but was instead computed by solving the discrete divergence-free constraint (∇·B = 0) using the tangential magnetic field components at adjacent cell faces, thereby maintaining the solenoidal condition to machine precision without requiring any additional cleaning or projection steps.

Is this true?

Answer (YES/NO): YES